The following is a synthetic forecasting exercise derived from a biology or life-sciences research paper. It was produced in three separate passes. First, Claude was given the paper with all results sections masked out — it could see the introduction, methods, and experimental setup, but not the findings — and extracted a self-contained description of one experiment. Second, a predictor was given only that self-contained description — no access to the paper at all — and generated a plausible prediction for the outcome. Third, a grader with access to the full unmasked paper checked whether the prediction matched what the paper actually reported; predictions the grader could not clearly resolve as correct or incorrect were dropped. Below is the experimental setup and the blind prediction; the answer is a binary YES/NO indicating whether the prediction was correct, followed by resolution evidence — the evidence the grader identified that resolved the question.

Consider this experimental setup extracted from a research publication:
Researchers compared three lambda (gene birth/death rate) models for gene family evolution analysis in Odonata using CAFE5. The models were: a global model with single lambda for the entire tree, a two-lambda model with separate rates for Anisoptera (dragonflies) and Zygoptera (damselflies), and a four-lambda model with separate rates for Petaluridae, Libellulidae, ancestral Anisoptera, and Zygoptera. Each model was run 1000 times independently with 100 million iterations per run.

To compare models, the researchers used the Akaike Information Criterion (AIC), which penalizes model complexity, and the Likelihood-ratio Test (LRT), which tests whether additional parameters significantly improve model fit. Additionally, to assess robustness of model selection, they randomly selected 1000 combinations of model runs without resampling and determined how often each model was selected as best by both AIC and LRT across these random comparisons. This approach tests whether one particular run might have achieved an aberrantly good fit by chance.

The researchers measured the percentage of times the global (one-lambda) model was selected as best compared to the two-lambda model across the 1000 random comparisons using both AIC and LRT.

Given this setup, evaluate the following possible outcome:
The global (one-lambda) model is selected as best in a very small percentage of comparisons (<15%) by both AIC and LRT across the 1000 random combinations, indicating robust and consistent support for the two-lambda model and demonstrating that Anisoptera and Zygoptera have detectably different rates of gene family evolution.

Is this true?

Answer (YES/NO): YES